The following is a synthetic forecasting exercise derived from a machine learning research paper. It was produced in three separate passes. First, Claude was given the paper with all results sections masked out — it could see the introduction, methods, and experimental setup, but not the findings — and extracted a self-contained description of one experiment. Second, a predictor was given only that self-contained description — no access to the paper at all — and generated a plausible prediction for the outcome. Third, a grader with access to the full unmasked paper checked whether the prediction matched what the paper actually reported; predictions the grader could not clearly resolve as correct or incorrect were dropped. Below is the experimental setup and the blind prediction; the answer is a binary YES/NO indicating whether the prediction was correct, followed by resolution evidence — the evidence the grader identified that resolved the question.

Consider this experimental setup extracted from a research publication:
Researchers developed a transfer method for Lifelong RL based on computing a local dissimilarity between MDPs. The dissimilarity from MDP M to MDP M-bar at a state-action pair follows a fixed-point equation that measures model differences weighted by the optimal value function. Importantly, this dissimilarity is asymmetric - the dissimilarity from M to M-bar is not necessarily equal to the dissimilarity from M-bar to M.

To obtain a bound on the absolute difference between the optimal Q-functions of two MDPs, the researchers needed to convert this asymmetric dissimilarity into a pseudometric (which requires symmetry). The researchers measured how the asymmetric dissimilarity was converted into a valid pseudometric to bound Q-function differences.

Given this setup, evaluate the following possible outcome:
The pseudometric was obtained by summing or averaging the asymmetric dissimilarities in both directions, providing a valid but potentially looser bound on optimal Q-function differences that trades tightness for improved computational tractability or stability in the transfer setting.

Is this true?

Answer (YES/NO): NO